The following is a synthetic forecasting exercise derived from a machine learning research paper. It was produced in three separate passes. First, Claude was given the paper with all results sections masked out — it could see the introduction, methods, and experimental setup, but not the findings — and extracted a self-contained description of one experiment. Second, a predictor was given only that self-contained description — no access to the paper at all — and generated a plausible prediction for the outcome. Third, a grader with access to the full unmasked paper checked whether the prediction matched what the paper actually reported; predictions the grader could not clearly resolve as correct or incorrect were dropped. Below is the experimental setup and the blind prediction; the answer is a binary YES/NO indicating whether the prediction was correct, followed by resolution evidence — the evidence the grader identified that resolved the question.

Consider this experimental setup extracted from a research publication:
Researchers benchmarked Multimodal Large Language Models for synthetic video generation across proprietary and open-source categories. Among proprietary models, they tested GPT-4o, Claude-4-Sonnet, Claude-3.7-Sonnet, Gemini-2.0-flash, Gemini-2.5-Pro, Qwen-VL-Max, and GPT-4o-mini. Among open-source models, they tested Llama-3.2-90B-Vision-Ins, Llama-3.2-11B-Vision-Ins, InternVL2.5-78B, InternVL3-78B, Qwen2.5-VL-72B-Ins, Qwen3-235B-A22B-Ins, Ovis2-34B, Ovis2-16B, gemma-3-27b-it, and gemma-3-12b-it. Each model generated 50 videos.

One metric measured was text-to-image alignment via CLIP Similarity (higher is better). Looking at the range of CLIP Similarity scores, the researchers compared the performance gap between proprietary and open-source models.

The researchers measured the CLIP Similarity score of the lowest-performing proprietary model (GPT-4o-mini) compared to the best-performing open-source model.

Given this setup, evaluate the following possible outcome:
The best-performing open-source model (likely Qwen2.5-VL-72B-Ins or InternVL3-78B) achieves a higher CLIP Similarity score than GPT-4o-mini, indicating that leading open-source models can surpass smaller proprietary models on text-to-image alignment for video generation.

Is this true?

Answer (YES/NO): YES